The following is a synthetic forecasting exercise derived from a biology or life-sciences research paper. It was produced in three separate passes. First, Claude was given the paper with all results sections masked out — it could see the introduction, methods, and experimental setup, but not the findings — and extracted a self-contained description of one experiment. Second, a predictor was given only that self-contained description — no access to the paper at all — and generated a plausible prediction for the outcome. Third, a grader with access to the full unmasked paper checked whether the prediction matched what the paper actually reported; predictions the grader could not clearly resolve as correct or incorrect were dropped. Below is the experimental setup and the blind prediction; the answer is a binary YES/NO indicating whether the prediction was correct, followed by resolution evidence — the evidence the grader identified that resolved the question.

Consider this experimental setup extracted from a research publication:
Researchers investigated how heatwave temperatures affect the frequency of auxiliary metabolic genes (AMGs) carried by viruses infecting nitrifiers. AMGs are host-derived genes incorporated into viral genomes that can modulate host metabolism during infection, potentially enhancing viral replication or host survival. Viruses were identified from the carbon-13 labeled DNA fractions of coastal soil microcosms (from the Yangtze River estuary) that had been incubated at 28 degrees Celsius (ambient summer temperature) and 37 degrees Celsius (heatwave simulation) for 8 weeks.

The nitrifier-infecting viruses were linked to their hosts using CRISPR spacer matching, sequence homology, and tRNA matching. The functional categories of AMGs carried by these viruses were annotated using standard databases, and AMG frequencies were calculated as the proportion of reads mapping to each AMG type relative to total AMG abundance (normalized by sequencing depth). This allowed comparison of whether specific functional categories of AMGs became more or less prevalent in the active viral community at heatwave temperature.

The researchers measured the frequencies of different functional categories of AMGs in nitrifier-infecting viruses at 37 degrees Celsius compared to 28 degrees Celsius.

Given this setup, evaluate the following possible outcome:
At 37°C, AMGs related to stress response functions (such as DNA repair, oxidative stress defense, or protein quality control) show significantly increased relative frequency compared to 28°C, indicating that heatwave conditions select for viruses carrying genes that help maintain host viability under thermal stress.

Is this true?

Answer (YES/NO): NO